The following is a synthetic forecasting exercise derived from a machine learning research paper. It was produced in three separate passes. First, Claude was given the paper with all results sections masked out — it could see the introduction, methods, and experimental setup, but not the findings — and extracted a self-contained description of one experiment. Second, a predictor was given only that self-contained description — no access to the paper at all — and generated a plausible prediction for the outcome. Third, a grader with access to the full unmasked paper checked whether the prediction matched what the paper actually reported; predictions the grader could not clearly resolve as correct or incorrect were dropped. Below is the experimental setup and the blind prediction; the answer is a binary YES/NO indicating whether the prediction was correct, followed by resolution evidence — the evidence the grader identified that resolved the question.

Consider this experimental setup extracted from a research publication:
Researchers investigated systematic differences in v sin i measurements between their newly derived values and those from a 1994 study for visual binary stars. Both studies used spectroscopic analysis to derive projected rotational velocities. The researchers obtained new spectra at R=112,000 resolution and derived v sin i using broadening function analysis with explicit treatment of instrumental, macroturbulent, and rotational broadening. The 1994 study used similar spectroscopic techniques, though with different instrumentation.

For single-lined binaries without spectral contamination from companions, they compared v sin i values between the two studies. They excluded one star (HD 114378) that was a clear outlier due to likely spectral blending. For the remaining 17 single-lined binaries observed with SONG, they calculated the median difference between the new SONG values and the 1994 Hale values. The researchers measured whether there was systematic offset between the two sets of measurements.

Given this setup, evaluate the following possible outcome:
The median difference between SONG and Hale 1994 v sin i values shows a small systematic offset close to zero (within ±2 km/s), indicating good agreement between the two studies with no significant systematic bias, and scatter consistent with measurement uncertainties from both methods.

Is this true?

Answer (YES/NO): YES